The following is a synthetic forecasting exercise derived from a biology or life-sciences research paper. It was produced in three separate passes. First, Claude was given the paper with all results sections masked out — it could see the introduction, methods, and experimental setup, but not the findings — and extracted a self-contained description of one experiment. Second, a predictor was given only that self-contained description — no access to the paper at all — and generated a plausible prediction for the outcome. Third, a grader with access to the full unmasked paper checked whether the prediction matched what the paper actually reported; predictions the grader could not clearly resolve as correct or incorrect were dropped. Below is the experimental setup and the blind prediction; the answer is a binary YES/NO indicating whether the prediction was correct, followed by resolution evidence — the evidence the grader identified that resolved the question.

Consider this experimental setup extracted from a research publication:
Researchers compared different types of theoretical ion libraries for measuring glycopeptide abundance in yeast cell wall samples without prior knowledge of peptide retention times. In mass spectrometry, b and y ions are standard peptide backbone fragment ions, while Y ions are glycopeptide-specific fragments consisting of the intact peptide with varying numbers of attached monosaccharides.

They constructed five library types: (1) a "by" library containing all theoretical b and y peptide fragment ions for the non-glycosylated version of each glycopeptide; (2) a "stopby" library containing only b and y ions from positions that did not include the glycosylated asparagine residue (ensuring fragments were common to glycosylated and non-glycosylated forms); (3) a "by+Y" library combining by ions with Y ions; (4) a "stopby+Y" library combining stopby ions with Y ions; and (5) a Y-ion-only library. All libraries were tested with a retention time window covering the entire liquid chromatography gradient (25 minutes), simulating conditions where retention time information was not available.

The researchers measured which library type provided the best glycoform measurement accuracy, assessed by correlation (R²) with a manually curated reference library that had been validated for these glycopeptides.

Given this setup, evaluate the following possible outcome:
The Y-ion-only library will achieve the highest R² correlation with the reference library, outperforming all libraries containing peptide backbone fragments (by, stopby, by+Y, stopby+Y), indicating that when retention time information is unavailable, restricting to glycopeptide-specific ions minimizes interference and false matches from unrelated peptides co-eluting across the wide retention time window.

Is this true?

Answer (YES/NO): YES